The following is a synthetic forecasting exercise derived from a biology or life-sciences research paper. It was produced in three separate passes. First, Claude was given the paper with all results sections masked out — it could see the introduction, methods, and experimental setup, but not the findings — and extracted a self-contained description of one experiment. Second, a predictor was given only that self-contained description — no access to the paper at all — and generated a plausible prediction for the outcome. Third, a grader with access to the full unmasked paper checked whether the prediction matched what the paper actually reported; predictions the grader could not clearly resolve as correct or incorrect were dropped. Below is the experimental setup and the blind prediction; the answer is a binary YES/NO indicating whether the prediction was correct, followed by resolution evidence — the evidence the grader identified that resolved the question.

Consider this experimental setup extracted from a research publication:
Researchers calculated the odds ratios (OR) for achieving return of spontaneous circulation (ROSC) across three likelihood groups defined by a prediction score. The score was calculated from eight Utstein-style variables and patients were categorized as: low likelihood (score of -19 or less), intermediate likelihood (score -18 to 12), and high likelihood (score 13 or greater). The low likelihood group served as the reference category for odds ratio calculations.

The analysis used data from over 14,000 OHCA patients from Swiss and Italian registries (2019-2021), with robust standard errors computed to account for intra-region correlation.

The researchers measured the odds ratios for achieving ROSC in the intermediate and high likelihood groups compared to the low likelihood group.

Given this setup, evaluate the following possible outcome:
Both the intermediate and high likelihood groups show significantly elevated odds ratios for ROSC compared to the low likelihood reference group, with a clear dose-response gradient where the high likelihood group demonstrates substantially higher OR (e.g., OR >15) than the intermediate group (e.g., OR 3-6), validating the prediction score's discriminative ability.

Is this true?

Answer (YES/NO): YES